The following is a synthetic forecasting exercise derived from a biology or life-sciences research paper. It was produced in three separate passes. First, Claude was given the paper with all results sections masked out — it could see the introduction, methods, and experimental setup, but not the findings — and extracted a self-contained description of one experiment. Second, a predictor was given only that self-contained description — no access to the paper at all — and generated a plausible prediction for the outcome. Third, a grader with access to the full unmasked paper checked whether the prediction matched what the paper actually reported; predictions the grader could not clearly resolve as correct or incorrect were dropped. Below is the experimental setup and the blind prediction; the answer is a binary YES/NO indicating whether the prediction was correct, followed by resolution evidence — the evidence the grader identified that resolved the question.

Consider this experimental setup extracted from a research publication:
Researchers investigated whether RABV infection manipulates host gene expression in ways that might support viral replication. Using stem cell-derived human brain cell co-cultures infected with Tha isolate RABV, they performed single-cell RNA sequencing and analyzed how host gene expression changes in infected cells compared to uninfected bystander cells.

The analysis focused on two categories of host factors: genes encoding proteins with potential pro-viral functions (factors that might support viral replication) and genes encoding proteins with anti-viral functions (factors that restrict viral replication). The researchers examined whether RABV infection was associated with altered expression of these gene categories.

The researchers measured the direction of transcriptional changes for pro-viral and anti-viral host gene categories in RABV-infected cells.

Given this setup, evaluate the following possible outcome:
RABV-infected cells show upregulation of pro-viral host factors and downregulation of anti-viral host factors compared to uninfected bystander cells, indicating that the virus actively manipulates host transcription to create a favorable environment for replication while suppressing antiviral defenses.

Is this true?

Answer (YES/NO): YES